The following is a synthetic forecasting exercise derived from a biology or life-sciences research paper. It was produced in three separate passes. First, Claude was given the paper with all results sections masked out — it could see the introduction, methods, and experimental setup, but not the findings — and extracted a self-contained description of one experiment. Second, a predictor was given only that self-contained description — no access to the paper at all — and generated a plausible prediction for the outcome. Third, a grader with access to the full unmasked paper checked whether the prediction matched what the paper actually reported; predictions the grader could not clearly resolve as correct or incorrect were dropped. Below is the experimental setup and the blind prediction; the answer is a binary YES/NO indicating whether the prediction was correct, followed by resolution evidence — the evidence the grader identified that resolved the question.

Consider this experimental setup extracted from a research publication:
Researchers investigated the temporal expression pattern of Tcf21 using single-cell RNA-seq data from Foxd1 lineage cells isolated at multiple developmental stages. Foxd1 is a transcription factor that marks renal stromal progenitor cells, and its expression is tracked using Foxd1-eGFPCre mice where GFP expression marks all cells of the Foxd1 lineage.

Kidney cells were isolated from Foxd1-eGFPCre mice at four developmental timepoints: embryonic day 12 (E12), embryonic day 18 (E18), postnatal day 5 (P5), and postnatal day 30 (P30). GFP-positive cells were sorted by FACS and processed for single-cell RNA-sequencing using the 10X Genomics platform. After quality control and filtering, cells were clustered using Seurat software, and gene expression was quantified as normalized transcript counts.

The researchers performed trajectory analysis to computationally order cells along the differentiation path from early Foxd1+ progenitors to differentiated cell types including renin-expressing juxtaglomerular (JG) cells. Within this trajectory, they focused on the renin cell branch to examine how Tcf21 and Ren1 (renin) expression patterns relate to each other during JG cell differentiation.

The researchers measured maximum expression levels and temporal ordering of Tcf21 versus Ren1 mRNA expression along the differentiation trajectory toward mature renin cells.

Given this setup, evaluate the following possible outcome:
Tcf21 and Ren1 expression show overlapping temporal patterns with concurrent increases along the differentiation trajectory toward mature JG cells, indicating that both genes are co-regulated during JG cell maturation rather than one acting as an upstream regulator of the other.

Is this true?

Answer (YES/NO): NO